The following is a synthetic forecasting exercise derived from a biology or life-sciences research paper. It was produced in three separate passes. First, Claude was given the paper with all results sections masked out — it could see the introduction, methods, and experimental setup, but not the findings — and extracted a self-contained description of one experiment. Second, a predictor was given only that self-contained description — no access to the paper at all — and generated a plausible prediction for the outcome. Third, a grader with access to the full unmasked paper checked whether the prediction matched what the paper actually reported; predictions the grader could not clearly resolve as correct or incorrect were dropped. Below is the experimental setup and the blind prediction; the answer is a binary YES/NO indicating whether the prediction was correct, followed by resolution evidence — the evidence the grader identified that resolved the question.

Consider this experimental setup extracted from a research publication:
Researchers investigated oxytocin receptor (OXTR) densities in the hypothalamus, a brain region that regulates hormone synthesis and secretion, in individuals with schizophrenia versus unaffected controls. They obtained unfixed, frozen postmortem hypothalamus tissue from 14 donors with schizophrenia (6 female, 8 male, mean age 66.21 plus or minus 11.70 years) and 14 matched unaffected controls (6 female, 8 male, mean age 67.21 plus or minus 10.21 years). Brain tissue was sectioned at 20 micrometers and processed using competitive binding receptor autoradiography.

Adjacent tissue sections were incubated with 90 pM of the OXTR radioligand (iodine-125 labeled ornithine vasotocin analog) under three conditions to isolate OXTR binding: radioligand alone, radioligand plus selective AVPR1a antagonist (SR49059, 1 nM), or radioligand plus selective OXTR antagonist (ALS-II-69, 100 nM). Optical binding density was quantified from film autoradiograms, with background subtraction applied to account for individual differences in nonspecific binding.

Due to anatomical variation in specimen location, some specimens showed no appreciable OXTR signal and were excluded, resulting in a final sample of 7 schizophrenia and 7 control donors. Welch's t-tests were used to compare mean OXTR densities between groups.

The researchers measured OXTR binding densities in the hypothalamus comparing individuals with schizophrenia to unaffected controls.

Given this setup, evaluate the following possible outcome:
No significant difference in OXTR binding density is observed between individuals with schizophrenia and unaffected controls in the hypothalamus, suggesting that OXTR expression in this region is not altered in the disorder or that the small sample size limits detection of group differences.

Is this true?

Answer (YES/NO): NO